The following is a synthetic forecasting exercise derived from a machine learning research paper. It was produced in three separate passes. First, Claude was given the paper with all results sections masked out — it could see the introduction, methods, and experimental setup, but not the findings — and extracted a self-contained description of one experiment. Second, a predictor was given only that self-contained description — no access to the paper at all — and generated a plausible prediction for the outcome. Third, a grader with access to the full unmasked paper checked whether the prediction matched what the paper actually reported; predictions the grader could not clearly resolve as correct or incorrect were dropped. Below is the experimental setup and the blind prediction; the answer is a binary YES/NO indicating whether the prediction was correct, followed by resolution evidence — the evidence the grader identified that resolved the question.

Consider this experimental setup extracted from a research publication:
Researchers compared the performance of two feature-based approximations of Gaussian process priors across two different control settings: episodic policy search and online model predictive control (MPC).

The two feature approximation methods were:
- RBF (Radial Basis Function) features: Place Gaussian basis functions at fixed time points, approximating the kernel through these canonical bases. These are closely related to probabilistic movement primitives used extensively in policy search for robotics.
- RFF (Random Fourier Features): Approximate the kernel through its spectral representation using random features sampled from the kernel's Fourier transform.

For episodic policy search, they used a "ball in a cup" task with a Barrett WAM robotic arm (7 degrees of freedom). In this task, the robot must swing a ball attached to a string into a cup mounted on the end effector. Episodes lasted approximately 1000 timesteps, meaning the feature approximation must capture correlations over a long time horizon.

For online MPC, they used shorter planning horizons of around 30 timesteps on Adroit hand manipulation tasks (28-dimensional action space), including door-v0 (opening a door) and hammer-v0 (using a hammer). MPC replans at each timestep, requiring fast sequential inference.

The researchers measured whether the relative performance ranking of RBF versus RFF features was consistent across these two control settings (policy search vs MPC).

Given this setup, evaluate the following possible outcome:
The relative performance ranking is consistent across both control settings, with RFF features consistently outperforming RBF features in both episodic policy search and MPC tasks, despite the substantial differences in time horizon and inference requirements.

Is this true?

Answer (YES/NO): NO